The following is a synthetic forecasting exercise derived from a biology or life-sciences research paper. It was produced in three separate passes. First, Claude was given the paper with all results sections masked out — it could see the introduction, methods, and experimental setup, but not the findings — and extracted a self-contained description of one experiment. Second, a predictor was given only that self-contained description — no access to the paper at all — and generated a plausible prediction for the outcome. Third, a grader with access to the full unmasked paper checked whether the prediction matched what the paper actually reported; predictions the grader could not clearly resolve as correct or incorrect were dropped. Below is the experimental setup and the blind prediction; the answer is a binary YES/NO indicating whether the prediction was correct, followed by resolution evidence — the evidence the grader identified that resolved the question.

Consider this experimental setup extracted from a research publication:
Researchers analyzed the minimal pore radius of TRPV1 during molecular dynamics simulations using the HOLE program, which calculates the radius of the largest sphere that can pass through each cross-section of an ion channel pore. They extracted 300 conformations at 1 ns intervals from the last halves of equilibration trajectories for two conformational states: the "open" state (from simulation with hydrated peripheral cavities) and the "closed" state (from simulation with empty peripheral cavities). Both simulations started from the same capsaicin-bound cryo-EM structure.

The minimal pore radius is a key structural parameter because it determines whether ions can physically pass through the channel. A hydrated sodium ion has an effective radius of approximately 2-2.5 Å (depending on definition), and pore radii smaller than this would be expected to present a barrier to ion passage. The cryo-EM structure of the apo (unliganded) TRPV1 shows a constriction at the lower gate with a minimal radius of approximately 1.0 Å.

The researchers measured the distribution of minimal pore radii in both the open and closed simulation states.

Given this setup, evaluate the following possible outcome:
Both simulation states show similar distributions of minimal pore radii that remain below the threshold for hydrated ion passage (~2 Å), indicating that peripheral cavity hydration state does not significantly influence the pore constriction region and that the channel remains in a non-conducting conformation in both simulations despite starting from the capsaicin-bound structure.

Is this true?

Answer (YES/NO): NO